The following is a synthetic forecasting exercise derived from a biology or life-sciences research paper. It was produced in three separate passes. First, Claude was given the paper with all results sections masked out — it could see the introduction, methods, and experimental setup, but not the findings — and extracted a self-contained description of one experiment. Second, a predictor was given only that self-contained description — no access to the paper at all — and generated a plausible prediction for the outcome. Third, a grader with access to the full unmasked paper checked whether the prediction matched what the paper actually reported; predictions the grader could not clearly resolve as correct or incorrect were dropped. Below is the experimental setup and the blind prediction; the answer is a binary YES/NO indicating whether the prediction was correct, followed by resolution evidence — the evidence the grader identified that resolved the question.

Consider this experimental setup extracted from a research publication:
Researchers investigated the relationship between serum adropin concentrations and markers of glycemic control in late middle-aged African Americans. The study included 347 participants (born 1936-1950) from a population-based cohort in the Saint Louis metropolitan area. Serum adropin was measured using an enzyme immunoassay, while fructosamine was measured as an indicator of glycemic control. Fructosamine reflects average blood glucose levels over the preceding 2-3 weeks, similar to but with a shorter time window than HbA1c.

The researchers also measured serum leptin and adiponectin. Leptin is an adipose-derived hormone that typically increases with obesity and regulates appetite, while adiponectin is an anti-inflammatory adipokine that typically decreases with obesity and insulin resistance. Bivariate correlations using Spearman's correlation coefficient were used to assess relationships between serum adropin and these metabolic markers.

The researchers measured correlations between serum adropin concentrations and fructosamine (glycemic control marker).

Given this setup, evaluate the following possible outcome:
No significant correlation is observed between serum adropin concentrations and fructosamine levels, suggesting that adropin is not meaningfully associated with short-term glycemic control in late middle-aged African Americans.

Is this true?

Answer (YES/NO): NO